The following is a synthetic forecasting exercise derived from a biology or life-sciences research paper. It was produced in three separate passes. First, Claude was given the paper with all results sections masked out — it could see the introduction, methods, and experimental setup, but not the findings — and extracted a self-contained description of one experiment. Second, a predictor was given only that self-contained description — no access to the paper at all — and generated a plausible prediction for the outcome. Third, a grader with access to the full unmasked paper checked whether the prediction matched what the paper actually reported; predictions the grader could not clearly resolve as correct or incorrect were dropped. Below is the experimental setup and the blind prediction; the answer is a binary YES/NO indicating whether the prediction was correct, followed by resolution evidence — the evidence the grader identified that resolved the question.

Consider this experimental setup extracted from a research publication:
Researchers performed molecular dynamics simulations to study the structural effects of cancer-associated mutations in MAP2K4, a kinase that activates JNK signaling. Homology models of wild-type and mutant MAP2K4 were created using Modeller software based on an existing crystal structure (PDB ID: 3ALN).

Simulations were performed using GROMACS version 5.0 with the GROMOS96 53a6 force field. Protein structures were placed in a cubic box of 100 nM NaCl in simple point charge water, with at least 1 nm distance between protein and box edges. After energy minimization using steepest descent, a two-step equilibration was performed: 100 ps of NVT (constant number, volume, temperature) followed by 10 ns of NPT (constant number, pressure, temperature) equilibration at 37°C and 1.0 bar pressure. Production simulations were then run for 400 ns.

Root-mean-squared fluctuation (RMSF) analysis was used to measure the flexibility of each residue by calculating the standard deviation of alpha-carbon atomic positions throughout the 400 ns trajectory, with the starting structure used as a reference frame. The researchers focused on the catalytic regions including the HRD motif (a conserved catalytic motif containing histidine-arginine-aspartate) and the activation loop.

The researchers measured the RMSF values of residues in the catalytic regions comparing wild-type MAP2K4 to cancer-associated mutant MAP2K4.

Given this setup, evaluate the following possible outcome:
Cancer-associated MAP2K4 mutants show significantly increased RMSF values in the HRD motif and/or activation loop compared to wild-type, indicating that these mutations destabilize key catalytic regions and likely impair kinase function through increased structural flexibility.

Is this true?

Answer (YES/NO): NO